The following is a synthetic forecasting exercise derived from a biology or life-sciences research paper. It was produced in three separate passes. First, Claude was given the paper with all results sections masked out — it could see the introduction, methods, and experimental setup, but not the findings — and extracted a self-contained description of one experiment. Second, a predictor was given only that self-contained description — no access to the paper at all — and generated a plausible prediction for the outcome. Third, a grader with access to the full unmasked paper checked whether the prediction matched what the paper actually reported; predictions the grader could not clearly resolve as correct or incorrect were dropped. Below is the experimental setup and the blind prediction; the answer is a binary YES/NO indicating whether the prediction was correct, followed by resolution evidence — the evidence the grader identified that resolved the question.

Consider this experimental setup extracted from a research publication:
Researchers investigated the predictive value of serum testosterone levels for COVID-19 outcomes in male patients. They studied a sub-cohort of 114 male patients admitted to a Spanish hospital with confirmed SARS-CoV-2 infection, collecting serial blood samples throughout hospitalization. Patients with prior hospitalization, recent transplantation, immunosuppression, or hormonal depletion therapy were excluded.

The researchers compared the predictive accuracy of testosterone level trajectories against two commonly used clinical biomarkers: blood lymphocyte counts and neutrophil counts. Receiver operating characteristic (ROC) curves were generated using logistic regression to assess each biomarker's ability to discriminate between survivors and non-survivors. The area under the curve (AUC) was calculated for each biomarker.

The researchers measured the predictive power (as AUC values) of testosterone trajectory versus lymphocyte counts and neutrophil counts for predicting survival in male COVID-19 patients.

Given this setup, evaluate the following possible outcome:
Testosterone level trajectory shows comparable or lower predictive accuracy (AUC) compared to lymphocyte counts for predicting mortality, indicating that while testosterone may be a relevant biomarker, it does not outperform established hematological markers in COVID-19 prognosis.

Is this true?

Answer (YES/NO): NO